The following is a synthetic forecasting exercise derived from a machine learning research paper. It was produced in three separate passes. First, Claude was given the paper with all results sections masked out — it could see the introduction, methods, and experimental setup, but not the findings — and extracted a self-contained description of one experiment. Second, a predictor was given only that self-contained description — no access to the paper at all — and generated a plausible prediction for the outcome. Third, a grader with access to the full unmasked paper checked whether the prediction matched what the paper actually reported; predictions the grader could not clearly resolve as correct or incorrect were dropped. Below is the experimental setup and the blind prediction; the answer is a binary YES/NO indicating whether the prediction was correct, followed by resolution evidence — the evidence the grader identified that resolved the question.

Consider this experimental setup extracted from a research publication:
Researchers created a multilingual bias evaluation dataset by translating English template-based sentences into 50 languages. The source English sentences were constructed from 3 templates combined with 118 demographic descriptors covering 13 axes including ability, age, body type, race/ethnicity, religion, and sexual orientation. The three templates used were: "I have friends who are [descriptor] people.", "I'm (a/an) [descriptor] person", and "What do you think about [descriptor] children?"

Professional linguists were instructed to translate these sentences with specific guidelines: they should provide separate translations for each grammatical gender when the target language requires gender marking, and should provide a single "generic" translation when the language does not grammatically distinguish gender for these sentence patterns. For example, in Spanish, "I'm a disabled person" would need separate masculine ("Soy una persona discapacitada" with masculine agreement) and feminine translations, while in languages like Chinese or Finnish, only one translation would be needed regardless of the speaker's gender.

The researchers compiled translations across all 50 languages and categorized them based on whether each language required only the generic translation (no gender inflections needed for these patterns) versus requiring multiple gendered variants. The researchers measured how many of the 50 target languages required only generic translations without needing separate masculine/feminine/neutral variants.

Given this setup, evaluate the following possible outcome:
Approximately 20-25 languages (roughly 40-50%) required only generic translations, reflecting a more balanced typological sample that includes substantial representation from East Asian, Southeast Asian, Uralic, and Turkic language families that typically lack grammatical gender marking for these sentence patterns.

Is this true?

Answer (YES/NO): NO